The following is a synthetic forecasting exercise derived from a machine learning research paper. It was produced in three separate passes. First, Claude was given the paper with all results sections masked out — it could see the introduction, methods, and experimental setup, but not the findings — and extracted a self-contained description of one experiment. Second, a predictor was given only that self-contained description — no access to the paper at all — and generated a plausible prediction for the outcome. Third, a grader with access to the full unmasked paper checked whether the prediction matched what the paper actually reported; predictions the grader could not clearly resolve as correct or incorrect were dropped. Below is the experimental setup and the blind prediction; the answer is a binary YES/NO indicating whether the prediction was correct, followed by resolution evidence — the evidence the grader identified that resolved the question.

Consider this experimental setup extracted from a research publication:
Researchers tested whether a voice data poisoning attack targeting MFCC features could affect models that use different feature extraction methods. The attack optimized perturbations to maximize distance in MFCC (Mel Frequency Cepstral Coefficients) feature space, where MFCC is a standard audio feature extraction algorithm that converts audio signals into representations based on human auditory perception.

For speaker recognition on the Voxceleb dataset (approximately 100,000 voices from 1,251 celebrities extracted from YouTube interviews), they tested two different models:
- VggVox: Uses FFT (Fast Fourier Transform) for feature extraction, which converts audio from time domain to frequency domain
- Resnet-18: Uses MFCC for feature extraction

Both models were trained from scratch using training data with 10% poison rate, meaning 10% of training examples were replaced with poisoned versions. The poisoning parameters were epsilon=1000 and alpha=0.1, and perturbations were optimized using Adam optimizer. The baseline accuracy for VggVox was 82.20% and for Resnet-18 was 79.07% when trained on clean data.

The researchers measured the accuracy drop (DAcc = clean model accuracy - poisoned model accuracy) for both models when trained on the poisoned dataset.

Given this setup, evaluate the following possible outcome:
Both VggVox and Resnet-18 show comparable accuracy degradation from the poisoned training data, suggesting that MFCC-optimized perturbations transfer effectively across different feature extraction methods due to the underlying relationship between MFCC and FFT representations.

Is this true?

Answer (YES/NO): NO